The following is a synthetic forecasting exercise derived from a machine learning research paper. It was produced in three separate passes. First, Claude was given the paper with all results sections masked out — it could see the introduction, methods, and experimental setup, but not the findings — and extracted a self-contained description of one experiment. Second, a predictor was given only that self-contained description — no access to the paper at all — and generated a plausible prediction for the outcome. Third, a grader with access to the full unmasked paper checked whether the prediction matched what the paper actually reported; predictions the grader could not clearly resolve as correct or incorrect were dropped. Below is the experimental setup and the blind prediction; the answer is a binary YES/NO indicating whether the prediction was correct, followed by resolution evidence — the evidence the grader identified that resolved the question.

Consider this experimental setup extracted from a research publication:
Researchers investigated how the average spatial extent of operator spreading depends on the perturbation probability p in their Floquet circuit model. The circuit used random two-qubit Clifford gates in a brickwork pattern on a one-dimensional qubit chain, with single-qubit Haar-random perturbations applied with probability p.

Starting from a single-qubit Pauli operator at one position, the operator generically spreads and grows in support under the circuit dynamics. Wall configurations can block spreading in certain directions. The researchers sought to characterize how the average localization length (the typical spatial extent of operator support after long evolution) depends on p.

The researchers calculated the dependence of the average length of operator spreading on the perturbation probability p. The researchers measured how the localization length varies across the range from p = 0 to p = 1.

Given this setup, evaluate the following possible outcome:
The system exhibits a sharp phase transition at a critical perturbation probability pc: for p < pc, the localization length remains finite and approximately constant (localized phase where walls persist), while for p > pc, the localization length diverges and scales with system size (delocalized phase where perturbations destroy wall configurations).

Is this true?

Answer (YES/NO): NO